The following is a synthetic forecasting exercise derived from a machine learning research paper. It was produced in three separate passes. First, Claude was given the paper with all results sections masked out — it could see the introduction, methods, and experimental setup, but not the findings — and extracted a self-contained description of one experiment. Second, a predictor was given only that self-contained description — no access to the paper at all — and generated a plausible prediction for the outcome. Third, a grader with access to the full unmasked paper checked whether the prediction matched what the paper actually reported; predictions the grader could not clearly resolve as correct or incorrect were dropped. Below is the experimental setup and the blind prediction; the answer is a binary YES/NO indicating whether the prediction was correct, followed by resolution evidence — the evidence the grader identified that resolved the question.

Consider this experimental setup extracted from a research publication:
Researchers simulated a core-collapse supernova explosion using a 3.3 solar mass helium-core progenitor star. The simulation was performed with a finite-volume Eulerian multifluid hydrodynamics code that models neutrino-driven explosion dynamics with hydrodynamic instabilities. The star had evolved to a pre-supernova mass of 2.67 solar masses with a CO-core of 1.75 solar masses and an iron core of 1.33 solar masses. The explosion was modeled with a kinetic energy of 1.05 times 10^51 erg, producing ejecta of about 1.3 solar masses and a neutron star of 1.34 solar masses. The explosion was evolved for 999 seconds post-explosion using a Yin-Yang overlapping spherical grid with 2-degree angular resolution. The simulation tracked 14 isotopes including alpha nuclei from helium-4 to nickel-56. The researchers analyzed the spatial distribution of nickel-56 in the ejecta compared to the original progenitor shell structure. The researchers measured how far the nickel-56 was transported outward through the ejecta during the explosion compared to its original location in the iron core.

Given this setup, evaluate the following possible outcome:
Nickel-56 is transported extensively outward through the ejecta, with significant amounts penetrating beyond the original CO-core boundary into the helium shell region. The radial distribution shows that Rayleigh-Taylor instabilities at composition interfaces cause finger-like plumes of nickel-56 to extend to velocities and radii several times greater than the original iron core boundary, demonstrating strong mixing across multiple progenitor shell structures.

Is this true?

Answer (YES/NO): YES